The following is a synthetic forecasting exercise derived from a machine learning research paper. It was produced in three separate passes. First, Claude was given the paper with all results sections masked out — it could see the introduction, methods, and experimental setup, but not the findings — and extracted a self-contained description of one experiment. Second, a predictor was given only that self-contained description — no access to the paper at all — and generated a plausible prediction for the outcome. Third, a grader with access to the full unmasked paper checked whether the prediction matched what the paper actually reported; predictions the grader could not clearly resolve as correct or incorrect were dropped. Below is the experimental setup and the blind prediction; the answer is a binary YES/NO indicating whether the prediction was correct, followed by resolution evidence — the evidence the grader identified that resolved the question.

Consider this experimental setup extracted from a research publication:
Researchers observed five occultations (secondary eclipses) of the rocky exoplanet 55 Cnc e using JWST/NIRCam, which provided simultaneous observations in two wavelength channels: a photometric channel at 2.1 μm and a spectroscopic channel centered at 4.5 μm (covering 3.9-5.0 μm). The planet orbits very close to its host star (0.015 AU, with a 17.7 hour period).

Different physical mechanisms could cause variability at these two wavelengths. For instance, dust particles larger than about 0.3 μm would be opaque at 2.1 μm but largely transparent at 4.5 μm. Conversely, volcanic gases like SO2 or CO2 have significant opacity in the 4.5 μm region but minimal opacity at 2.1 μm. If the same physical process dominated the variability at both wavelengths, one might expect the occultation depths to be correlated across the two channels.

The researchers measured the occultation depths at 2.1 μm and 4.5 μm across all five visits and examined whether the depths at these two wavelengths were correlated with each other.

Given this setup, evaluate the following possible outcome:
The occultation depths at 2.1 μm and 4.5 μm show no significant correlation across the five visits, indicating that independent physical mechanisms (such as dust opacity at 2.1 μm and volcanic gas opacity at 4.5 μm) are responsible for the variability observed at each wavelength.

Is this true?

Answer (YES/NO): YES